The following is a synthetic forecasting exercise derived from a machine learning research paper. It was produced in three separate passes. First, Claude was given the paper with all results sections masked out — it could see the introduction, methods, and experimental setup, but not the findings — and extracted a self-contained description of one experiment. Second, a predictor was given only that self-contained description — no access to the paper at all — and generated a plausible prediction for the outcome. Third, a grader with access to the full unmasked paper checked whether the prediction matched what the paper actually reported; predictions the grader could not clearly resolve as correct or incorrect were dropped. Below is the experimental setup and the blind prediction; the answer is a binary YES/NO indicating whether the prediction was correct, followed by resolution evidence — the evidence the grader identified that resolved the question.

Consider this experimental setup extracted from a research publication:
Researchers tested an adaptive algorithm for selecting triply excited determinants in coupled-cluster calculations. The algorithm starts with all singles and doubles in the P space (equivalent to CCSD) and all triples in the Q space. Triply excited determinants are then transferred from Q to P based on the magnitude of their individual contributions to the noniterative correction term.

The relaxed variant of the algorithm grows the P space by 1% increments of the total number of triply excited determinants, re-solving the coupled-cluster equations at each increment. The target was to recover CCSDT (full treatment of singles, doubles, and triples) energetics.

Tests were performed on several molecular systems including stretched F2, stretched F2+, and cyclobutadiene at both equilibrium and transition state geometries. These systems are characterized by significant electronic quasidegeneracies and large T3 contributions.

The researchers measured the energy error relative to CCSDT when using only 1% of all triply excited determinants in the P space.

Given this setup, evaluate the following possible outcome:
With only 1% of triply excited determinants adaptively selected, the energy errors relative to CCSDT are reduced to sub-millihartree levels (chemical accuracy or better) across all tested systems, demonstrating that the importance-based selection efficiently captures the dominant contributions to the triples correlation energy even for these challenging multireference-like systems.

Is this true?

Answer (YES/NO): NO